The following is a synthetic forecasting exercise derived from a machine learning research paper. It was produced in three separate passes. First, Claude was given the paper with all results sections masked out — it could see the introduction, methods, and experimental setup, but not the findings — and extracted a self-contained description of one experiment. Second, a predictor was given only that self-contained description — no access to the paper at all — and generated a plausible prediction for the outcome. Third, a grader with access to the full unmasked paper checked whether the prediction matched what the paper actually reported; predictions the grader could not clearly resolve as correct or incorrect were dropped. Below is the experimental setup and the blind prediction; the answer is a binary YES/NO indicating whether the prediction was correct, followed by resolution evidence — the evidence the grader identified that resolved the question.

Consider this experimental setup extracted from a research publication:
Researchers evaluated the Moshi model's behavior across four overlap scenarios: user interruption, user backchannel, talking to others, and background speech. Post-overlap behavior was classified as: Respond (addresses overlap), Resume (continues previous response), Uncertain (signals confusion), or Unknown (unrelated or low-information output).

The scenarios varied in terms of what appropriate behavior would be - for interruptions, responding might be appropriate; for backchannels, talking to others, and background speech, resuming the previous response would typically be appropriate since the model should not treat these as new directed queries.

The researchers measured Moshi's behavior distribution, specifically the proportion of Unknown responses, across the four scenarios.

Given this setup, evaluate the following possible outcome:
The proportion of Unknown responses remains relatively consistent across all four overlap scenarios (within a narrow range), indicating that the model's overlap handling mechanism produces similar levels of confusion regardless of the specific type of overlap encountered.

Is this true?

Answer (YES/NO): NO